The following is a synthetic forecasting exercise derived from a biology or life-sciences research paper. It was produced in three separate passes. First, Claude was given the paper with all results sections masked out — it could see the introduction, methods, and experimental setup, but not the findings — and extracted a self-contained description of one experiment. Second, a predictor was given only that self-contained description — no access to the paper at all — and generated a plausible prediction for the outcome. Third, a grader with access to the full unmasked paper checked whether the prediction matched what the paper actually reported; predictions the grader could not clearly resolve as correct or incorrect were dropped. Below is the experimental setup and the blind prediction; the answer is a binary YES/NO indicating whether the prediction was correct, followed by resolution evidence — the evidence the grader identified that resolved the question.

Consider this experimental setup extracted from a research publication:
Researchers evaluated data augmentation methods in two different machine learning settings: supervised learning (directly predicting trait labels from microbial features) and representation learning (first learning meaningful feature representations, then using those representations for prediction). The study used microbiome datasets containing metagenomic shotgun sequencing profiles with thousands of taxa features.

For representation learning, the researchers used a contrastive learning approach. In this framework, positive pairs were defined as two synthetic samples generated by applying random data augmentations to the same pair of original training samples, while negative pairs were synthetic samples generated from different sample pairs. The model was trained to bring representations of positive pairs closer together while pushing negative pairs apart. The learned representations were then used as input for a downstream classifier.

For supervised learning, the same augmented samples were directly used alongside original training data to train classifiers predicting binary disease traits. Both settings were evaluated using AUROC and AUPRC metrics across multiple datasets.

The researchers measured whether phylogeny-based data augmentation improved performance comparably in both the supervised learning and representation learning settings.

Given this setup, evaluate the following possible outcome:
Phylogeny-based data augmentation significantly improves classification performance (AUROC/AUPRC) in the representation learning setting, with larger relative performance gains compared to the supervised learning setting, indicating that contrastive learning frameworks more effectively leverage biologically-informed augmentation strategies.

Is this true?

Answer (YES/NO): NO